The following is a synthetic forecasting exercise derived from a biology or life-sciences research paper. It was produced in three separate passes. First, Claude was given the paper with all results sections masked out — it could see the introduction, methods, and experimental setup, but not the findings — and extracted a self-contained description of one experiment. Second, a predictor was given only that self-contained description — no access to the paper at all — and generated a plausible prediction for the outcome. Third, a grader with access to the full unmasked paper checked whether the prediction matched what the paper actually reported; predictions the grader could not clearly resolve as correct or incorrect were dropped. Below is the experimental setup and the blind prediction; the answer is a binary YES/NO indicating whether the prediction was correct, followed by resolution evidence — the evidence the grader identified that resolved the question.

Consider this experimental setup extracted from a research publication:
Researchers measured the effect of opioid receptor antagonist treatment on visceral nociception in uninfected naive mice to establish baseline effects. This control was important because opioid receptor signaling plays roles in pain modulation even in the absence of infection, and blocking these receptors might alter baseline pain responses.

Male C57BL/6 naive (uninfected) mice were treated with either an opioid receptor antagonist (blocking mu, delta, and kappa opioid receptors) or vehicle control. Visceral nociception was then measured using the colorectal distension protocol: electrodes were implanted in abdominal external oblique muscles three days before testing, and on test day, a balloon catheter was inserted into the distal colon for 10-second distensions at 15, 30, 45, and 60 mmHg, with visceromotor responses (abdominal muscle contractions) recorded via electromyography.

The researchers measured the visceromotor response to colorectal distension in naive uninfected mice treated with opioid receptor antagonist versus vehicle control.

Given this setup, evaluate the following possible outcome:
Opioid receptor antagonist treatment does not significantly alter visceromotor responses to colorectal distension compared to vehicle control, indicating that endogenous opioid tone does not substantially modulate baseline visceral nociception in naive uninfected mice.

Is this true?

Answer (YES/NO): YES